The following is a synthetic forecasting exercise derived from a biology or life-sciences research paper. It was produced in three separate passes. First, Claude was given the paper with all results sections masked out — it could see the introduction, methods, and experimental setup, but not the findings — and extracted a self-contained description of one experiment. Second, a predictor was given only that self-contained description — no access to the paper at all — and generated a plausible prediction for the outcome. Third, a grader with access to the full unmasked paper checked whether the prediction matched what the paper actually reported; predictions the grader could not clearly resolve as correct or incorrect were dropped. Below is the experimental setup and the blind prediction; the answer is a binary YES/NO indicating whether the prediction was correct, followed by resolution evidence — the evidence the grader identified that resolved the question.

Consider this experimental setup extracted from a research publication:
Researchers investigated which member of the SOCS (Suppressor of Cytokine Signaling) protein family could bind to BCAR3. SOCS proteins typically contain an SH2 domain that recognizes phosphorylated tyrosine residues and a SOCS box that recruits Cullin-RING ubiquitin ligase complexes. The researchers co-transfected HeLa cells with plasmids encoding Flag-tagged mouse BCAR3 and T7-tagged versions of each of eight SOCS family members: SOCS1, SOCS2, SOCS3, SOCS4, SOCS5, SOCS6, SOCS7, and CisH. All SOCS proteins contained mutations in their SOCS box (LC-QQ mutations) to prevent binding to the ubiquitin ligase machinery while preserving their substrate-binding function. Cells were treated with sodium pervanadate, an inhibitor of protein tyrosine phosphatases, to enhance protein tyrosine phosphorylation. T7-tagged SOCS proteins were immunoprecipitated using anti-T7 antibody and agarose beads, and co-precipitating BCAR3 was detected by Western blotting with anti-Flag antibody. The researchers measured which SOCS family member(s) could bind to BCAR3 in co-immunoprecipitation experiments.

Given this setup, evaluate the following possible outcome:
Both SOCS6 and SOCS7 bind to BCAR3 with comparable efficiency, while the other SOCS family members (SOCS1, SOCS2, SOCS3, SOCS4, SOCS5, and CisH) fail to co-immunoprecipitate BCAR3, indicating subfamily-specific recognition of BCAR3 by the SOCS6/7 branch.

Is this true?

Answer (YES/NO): NO